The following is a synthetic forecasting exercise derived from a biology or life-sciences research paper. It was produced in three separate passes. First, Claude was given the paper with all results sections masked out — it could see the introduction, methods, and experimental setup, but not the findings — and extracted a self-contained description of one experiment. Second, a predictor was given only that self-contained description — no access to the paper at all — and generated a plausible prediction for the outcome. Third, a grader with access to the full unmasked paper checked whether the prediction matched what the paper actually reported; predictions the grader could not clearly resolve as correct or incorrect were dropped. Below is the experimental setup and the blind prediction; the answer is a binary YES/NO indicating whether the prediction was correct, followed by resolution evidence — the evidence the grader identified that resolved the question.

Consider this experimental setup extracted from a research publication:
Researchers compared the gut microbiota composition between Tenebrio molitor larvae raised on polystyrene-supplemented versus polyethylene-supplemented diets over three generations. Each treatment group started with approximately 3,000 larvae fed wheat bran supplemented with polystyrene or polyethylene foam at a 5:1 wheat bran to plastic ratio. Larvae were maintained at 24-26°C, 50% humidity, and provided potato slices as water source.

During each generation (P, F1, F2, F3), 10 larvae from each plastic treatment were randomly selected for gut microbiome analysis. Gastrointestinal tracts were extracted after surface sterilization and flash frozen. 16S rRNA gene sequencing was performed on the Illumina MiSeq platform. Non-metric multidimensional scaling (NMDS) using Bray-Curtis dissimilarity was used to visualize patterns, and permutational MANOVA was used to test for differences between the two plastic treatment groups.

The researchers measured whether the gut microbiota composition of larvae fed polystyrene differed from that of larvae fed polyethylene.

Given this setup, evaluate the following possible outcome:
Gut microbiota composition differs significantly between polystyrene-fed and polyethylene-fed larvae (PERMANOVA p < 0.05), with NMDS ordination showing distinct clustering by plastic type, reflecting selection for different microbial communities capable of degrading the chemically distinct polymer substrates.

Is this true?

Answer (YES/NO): YES